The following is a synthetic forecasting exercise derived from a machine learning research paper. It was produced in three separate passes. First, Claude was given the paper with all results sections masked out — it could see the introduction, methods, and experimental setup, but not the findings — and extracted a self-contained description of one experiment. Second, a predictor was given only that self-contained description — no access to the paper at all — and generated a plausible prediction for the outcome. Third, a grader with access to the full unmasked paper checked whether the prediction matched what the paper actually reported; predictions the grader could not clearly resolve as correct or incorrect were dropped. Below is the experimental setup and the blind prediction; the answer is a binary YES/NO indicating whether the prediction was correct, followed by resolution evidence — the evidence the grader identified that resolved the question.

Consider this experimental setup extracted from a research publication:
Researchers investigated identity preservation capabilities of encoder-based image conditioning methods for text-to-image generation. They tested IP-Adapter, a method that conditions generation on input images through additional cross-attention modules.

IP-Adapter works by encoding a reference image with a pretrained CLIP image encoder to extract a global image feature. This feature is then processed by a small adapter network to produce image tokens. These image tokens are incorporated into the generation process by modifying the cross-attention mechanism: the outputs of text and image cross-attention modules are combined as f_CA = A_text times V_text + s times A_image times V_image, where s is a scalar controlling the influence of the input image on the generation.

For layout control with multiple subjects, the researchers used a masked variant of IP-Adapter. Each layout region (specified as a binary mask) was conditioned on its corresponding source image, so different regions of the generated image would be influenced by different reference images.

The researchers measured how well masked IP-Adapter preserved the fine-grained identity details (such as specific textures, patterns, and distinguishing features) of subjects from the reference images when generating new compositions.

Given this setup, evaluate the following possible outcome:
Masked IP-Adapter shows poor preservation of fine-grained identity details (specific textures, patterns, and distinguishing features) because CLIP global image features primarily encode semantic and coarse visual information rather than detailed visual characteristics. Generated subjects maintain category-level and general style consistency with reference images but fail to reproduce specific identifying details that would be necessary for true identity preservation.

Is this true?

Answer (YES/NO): YES